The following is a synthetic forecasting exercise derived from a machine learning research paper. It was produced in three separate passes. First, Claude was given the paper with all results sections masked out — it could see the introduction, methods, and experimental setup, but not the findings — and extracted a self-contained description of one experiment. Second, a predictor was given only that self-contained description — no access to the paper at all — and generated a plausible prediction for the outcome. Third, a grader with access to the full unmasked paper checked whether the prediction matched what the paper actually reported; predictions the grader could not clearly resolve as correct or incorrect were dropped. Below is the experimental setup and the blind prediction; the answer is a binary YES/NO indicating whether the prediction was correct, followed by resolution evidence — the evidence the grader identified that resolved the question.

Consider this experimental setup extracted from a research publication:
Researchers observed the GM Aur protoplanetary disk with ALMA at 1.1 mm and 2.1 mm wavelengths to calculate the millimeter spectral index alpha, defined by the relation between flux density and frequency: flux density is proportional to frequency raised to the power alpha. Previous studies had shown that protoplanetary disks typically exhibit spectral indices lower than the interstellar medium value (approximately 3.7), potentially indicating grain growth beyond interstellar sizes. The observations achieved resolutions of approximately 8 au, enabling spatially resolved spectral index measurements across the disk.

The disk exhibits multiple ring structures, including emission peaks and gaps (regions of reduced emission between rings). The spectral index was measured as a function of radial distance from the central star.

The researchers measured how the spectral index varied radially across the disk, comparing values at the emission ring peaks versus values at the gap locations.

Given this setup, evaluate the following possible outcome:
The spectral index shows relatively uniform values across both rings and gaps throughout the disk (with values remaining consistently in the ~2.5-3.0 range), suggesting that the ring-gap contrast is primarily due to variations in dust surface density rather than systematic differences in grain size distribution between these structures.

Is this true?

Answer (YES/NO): NO